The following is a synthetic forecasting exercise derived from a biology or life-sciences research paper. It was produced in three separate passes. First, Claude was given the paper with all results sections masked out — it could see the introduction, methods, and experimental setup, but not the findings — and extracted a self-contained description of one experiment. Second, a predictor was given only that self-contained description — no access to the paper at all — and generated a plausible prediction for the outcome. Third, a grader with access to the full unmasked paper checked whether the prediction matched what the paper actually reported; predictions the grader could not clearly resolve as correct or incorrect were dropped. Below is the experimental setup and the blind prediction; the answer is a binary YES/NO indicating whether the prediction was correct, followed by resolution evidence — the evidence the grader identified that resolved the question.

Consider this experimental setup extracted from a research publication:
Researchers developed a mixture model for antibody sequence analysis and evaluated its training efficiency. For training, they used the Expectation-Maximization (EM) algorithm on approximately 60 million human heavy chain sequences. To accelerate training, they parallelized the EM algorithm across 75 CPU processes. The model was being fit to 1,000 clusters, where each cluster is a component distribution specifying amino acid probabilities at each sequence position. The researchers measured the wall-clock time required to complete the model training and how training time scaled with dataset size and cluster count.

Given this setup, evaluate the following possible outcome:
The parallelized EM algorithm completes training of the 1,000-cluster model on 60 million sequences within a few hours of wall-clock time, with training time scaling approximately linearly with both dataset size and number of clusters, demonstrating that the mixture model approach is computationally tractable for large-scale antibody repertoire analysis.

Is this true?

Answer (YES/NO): NO